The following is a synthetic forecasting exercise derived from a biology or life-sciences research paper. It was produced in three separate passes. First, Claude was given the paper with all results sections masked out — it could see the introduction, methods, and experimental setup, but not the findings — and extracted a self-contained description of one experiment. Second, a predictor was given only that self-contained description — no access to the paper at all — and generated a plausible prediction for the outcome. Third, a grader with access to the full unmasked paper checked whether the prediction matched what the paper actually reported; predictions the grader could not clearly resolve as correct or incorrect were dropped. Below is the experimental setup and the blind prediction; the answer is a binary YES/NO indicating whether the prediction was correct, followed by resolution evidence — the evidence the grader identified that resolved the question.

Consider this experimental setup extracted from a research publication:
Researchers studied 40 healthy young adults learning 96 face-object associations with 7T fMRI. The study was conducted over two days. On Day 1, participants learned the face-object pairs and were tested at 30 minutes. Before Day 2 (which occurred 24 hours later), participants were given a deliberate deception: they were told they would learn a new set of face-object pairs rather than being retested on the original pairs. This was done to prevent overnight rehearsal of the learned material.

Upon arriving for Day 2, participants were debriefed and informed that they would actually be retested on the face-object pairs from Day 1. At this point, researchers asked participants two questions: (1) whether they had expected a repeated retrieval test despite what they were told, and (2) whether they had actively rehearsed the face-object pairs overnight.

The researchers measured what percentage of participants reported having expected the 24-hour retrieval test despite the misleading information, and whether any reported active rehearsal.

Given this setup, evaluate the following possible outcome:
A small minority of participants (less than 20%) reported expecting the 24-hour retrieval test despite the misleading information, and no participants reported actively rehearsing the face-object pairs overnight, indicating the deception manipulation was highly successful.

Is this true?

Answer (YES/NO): NO